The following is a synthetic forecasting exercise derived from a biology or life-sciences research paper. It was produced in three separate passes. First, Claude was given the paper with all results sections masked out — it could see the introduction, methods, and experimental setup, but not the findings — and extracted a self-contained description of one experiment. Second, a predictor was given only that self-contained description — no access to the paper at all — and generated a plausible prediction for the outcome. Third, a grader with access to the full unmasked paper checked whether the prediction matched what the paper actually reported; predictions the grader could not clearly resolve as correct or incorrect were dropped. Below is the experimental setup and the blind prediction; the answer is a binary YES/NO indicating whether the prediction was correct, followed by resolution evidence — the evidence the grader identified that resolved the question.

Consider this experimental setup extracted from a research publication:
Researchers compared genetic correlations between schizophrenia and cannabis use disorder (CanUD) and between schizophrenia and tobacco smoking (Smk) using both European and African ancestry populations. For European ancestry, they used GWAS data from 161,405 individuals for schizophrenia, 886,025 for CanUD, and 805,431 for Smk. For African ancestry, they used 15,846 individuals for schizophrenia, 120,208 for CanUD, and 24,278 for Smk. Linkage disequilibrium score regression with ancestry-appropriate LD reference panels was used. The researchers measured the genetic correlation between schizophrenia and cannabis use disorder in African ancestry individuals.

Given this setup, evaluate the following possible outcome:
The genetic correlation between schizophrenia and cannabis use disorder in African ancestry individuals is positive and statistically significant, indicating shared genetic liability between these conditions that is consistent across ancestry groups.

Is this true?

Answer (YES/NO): YES